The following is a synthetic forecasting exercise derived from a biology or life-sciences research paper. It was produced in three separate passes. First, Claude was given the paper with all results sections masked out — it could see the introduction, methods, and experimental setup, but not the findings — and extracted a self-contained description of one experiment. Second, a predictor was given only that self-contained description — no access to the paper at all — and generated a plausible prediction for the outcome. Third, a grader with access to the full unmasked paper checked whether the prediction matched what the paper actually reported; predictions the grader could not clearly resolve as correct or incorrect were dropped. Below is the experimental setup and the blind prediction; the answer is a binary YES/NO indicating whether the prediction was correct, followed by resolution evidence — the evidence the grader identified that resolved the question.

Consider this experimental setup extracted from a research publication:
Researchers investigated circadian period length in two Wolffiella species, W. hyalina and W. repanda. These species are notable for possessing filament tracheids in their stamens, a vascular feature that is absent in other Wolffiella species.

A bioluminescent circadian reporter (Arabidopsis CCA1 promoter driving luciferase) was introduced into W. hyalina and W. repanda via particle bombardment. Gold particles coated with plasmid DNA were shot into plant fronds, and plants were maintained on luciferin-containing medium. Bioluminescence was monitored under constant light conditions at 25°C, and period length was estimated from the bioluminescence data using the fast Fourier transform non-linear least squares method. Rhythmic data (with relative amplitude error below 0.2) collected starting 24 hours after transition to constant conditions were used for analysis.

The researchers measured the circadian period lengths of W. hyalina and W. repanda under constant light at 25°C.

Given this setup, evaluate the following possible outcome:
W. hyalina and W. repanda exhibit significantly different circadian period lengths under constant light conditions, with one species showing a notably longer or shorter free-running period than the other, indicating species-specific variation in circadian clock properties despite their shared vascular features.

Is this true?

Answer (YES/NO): NO